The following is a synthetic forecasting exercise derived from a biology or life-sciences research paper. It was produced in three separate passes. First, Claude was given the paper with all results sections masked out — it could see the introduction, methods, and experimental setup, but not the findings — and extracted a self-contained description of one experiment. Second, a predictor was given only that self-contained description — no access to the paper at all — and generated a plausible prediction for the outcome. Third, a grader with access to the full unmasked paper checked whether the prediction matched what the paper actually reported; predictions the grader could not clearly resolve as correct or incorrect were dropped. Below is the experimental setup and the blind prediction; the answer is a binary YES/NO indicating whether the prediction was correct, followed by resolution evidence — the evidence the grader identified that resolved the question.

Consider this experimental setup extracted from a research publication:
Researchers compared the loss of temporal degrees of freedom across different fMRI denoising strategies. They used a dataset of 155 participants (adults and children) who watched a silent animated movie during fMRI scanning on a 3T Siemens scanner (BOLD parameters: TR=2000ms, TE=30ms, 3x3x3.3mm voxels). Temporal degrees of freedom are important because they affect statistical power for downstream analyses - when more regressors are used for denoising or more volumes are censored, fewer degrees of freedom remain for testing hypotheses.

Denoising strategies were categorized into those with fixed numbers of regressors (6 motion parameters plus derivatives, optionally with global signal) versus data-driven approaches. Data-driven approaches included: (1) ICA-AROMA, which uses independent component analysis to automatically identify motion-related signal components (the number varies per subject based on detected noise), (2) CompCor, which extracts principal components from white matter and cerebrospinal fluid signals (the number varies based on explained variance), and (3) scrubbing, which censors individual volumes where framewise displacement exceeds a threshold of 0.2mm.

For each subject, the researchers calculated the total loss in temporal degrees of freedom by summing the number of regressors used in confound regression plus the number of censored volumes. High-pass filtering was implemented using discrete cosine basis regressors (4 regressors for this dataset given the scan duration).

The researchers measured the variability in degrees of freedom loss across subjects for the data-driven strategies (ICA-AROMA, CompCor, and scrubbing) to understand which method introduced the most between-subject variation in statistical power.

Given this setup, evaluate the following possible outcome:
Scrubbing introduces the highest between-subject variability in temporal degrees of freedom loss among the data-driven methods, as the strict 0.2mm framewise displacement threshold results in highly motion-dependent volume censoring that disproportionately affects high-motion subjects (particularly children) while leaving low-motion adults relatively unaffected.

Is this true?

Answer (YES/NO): YES